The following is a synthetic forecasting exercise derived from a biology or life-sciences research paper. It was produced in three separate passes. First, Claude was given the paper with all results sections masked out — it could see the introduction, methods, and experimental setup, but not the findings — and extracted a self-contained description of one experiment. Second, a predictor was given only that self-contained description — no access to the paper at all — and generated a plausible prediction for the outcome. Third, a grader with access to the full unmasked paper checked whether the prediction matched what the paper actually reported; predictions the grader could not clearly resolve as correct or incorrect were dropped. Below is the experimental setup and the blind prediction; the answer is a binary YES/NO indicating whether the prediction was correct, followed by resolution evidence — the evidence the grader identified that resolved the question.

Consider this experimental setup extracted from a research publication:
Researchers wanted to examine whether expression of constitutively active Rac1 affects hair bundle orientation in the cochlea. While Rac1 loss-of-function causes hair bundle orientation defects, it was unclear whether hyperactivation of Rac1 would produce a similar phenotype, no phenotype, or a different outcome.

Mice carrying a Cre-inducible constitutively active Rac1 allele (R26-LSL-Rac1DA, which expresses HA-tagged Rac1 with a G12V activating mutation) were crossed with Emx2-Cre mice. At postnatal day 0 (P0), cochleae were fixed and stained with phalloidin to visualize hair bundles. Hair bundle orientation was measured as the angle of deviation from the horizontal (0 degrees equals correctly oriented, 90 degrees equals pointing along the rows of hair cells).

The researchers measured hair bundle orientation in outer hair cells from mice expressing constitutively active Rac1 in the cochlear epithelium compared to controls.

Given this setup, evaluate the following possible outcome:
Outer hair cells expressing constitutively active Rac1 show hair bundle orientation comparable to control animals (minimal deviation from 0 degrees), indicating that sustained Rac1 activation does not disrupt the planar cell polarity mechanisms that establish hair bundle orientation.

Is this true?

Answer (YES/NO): YES